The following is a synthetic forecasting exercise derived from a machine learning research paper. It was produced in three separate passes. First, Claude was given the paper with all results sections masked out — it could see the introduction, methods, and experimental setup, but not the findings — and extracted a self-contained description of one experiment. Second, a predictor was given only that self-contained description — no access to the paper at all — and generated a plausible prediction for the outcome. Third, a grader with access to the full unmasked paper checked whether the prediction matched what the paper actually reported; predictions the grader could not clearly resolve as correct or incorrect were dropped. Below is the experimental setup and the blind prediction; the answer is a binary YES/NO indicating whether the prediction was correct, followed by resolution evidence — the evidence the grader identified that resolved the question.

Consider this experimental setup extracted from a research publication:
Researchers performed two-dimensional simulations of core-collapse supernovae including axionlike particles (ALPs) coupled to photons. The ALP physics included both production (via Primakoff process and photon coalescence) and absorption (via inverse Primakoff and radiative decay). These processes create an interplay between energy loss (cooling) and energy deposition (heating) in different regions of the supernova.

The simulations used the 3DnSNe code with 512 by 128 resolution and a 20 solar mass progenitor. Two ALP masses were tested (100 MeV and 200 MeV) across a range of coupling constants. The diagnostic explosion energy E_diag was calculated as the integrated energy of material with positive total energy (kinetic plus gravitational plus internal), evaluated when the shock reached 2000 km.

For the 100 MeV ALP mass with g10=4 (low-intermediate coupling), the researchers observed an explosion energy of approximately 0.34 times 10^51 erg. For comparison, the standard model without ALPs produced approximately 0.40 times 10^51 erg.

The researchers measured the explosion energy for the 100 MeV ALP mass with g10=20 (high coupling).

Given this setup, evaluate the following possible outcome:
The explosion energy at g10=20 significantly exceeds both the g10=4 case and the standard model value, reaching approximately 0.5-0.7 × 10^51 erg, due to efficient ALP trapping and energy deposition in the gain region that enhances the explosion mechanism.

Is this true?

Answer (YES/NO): NO